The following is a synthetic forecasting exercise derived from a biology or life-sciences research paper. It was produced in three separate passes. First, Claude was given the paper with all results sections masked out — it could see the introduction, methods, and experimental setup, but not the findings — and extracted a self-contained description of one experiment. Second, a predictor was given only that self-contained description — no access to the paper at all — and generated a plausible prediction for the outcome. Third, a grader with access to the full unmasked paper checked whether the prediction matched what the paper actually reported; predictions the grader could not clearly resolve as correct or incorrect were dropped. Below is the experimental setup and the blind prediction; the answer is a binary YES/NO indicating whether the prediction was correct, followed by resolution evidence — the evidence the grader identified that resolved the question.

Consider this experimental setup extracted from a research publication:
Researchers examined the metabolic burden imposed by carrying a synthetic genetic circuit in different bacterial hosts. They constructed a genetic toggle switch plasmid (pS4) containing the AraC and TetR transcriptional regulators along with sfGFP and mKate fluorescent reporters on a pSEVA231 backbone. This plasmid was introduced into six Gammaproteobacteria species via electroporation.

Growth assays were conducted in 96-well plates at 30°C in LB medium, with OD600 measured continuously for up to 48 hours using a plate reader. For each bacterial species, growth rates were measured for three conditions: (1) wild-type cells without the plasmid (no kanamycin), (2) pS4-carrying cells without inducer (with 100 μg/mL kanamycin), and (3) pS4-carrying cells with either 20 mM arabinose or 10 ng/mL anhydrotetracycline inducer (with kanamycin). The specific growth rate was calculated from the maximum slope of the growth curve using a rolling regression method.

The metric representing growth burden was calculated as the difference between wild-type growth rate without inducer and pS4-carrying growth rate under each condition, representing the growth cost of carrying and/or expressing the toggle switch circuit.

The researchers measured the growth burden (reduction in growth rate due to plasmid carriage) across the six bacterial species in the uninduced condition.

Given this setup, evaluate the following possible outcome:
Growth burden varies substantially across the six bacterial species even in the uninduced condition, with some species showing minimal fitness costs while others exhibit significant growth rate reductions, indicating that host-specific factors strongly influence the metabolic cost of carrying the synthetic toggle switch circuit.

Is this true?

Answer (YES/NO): NO